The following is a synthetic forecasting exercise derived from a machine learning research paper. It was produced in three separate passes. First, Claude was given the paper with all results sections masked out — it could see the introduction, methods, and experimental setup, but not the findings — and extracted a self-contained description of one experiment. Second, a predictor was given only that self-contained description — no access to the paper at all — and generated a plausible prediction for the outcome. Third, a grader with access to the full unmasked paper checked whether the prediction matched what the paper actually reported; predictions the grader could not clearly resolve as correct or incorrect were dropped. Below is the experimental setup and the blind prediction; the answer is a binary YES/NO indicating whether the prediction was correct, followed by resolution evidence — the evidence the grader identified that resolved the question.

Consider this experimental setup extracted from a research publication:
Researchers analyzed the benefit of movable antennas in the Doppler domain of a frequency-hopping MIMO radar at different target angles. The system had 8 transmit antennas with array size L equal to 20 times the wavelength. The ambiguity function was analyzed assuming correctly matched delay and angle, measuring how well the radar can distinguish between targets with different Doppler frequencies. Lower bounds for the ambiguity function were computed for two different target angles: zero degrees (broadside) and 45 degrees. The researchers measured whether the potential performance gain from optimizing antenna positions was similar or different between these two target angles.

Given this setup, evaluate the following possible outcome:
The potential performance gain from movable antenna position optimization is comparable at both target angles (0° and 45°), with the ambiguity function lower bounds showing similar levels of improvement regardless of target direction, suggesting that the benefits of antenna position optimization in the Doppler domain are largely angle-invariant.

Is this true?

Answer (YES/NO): NO